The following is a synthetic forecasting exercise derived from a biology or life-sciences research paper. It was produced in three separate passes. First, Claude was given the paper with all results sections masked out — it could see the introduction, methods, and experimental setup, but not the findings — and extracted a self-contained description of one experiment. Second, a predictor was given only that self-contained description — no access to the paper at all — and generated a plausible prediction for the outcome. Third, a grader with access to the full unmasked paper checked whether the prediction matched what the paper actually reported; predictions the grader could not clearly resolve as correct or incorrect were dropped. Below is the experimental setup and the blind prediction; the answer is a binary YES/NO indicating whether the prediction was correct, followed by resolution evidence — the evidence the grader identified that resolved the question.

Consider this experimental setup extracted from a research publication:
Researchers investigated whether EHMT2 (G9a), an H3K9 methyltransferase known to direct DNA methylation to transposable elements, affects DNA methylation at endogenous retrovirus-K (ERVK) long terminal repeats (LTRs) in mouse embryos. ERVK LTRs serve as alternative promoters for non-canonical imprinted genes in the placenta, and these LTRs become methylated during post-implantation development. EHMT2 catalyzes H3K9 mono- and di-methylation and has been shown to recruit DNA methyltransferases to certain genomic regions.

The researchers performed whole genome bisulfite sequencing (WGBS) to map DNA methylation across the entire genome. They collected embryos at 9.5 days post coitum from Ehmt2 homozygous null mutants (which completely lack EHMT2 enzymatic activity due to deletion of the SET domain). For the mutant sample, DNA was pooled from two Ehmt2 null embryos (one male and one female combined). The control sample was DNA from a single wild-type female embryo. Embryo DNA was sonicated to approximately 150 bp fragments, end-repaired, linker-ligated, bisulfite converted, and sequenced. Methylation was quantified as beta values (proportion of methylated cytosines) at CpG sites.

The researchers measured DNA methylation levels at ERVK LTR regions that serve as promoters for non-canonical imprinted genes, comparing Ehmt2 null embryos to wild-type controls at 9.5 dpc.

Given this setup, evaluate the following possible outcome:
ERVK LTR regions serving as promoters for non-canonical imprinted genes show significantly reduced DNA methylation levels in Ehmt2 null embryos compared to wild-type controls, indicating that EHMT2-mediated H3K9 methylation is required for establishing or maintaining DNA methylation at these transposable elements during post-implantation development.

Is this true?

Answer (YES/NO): YES